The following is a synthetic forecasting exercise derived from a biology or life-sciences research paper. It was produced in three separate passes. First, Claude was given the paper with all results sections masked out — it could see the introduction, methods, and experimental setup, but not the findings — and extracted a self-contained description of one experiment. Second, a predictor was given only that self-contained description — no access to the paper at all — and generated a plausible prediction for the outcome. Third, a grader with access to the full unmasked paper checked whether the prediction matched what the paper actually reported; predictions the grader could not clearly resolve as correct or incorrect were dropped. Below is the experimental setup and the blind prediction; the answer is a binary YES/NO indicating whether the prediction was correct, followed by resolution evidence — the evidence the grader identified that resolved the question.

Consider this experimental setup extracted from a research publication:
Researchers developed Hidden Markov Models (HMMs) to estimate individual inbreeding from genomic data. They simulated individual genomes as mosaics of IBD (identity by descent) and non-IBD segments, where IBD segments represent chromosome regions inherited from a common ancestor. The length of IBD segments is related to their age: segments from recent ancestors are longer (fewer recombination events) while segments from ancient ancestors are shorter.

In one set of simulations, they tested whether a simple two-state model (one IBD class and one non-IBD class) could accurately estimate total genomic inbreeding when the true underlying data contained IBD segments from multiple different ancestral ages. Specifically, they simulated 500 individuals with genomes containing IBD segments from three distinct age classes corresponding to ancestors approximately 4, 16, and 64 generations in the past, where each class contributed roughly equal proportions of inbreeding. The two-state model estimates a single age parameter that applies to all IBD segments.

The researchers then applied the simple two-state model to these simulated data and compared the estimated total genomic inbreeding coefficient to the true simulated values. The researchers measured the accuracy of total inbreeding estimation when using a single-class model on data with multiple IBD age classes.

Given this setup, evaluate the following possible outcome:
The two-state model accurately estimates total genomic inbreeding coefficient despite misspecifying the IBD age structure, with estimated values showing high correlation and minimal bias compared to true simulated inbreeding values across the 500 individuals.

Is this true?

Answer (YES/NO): NO